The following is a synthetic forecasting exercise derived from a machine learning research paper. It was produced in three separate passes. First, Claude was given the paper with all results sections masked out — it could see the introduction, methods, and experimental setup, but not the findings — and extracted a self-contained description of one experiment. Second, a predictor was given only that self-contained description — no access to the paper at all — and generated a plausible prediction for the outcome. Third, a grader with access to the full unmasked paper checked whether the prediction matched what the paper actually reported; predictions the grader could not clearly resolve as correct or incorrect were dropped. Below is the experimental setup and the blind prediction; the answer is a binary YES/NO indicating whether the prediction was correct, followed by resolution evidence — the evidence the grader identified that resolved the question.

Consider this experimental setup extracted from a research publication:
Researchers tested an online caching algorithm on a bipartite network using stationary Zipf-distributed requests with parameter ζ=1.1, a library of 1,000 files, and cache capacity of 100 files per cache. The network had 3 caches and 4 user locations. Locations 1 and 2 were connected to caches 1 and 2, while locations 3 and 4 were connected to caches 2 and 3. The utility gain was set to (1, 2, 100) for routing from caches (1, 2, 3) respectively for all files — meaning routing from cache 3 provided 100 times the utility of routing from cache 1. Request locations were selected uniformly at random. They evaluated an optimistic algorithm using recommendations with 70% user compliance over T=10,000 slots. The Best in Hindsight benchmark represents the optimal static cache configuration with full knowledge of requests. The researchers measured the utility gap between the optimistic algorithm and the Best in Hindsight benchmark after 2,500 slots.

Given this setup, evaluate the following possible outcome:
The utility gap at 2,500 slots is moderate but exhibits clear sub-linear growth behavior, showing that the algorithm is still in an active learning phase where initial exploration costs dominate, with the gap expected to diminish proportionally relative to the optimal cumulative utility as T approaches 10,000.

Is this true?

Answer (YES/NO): NO